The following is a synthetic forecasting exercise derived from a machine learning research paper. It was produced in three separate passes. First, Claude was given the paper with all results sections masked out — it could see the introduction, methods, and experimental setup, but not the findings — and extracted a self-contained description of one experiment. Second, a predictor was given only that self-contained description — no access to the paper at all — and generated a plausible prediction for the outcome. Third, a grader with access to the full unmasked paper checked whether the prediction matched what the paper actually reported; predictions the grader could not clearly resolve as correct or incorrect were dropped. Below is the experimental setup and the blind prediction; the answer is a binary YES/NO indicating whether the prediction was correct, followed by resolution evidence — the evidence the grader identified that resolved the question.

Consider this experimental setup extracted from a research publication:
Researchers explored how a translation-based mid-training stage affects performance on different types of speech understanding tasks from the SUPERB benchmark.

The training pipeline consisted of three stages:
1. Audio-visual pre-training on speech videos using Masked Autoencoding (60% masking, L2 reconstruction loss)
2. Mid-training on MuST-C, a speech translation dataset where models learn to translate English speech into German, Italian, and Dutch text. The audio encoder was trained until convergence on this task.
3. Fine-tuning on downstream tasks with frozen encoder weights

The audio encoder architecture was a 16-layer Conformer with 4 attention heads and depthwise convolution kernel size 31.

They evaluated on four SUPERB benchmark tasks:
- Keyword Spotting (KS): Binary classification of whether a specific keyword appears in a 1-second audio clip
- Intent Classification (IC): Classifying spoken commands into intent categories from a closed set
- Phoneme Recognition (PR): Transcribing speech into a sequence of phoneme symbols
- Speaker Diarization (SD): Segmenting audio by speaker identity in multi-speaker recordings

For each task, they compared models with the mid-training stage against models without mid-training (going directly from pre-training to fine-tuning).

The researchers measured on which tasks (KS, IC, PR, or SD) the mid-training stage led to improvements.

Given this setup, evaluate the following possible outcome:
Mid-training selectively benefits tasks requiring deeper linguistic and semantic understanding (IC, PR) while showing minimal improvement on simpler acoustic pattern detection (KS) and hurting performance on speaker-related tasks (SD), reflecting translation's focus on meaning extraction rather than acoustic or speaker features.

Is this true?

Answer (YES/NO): NO